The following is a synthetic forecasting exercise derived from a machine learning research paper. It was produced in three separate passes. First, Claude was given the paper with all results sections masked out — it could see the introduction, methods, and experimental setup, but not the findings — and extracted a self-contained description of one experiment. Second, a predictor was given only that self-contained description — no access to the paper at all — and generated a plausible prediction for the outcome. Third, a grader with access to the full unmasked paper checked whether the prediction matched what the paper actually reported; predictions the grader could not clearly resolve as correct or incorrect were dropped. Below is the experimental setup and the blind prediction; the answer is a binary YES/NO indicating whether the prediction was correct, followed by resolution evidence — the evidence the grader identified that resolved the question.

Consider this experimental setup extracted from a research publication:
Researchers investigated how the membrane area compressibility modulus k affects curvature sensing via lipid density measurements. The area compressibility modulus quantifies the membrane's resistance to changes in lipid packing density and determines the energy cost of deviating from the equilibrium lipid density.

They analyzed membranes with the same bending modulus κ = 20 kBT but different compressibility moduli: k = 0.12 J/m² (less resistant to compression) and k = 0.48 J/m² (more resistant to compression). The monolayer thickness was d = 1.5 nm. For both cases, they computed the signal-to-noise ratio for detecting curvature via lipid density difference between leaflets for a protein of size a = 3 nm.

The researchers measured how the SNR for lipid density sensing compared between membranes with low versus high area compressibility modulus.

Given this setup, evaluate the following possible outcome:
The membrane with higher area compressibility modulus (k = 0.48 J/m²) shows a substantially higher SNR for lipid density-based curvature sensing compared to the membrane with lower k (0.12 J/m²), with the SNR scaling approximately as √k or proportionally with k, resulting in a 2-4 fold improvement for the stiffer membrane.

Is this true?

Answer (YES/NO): YES